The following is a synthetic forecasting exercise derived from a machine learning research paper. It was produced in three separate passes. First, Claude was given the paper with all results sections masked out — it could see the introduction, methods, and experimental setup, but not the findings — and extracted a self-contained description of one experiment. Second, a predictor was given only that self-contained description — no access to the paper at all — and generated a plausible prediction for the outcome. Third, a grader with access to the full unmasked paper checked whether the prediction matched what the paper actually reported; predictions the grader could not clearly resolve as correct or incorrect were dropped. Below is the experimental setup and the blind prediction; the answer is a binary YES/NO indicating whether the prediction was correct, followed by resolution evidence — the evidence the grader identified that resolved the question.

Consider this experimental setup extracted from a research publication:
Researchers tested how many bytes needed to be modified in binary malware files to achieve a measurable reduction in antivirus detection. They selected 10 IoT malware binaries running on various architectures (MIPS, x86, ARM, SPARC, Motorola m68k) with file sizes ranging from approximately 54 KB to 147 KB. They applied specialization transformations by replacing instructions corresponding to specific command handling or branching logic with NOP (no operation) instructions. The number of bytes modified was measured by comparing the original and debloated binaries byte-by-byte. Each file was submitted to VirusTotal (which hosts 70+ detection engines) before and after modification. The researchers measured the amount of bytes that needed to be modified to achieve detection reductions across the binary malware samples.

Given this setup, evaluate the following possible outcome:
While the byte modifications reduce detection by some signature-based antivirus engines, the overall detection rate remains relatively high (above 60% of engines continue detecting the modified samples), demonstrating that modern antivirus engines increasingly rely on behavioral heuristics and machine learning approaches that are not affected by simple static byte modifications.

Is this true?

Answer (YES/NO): NO